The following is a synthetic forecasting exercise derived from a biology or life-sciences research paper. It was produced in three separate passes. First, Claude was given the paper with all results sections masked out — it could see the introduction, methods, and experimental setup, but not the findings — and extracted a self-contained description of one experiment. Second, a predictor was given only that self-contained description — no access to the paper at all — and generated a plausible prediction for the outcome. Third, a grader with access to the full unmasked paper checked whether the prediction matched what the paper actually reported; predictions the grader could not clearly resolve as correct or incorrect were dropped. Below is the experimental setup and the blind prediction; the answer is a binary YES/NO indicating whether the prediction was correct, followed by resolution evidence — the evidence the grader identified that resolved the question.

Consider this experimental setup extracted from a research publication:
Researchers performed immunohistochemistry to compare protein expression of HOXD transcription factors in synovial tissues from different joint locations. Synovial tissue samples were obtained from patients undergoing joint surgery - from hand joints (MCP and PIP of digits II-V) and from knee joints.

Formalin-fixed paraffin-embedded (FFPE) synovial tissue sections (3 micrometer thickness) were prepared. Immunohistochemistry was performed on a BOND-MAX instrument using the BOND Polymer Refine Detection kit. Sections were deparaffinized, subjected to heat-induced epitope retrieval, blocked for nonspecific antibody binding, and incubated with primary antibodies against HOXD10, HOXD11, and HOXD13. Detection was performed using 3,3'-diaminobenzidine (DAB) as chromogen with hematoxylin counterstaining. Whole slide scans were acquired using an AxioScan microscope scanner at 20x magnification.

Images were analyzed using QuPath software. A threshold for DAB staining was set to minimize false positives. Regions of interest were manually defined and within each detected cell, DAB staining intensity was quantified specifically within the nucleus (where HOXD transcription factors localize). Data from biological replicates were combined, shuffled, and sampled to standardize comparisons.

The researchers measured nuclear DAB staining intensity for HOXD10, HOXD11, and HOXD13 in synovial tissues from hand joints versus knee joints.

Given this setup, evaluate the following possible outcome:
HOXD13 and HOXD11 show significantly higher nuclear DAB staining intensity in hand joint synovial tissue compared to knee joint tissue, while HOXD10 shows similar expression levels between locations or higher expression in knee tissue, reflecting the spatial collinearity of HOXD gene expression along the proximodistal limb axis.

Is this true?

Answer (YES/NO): NO